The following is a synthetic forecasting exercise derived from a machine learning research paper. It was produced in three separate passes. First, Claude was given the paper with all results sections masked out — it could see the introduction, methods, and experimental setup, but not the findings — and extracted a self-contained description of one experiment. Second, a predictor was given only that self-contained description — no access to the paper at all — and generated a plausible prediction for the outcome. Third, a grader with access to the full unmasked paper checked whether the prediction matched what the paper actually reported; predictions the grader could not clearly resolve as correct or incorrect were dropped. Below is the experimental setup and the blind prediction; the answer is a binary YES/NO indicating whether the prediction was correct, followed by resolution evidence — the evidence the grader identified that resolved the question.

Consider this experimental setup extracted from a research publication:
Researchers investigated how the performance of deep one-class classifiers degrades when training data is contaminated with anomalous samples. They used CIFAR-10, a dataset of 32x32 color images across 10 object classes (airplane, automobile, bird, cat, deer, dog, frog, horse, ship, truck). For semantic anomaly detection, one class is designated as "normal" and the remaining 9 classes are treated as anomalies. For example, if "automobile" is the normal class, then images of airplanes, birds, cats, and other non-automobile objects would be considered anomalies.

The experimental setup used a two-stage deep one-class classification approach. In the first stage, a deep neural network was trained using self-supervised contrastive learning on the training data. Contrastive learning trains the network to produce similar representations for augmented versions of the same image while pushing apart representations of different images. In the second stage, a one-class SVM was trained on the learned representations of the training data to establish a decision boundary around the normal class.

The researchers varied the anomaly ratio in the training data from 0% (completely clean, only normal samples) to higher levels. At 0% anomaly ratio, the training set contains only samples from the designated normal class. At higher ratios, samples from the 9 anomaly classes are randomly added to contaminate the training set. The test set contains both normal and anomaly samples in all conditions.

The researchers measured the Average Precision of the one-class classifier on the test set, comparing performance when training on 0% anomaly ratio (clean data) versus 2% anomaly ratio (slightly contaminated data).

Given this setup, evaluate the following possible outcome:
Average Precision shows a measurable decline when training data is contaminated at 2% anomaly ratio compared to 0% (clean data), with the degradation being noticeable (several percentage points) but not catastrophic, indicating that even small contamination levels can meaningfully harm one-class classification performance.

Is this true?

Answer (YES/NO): YES